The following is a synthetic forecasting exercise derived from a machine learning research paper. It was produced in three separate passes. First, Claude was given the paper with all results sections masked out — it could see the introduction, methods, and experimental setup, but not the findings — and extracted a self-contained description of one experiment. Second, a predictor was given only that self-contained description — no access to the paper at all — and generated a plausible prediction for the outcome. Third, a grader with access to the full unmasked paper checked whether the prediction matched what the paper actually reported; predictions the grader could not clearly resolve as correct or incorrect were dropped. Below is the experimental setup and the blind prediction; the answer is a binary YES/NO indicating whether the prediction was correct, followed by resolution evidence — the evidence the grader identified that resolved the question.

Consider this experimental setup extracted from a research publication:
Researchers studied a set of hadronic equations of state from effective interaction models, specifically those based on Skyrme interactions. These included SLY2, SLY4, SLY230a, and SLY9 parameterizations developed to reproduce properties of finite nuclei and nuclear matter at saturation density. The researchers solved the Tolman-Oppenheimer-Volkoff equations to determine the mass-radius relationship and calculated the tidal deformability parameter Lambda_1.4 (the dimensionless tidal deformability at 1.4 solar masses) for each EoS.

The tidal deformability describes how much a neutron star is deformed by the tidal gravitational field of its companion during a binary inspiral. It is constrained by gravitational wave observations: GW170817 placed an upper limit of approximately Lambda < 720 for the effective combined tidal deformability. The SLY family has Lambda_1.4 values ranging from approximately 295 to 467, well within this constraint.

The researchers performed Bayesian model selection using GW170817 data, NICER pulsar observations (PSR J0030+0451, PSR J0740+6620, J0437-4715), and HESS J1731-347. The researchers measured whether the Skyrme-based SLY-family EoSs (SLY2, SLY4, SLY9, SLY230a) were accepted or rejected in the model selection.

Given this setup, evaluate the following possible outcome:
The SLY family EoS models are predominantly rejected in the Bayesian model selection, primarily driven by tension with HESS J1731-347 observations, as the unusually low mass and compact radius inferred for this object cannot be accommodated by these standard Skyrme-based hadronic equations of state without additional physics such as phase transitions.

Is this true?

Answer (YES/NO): YES